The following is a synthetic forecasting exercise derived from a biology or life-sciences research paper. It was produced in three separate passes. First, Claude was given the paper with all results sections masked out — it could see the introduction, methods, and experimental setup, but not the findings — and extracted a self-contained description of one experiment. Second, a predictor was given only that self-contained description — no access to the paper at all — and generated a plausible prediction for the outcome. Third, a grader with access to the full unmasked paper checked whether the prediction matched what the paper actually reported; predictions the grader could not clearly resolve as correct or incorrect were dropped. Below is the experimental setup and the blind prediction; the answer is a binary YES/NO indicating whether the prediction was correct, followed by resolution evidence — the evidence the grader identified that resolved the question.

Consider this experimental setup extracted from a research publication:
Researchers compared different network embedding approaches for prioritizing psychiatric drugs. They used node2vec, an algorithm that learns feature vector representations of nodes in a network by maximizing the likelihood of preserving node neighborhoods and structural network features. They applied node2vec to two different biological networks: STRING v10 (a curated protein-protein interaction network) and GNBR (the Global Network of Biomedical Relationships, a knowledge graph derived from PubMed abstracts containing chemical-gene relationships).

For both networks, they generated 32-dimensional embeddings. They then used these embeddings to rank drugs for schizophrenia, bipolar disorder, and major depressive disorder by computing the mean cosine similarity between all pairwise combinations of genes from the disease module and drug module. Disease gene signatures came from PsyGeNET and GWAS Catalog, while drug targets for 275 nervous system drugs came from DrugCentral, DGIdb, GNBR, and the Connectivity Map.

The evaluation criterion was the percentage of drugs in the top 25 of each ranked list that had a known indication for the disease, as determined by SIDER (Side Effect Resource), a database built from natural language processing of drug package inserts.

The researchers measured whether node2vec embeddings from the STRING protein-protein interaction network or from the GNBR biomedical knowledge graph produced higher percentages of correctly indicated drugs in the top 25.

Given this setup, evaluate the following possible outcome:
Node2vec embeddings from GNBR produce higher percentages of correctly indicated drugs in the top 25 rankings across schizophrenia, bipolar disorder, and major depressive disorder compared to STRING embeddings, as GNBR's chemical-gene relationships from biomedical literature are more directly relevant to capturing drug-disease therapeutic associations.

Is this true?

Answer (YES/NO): NO